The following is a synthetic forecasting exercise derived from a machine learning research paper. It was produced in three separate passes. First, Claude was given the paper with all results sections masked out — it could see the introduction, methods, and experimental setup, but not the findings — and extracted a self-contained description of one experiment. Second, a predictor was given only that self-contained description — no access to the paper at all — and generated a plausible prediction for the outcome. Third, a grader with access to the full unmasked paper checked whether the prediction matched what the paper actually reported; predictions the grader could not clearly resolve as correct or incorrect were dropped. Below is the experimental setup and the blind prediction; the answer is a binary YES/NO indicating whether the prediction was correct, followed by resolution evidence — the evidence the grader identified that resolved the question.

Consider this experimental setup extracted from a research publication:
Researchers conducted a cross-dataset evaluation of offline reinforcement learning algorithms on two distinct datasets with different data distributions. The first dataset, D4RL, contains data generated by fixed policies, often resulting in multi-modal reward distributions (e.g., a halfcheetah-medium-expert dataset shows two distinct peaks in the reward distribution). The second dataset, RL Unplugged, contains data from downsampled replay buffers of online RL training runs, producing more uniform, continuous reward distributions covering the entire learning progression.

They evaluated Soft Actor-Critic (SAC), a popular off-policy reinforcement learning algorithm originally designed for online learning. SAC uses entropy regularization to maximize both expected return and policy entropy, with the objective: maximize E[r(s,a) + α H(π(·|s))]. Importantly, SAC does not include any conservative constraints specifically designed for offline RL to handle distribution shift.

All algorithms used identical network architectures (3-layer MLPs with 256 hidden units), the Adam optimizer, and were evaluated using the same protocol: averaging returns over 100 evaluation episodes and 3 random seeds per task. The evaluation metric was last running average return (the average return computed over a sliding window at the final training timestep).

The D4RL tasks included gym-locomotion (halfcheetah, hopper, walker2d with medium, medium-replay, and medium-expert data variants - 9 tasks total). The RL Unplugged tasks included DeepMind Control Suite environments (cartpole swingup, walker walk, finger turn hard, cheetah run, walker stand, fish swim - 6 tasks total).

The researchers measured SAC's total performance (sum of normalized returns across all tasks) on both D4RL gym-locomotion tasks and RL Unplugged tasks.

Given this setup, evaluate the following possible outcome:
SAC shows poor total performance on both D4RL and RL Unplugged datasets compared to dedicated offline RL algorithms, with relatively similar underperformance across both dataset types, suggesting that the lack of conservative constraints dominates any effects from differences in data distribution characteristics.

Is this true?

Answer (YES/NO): NO